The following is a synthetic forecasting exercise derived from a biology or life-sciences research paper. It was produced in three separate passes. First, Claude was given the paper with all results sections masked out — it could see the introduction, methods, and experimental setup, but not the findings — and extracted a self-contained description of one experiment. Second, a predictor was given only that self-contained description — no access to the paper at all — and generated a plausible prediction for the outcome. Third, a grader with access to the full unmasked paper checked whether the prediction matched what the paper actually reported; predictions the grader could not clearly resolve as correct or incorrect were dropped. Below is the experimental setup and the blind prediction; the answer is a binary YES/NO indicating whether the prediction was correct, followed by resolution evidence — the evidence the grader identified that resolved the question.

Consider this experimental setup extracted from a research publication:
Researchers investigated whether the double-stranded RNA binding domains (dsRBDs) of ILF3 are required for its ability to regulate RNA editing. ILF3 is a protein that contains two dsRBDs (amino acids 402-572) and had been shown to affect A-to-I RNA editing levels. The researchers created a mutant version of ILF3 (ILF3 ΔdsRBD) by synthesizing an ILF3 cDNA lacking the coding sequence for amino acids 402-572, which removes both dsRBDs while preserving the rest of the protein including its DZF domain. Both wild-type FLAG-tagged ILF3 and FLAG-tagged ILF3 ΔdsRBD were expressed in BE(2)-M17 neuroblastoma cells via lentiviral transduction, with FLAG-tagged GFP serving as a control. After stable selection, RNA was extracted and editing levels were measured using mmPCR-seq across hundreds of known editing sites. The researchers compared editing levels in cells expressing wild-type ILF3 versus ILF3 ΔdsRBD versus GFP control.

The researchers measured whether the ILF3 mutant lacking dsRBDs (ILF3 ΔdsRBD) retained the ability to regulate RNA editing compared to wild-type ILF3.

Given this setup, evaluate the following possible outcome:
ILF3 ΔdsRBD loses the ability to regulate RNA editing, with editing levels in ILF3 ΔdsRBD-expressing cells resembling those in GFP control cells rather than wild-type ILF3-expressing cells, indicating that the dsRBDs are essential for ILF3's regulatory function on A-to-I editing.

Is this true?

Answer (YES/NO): YES